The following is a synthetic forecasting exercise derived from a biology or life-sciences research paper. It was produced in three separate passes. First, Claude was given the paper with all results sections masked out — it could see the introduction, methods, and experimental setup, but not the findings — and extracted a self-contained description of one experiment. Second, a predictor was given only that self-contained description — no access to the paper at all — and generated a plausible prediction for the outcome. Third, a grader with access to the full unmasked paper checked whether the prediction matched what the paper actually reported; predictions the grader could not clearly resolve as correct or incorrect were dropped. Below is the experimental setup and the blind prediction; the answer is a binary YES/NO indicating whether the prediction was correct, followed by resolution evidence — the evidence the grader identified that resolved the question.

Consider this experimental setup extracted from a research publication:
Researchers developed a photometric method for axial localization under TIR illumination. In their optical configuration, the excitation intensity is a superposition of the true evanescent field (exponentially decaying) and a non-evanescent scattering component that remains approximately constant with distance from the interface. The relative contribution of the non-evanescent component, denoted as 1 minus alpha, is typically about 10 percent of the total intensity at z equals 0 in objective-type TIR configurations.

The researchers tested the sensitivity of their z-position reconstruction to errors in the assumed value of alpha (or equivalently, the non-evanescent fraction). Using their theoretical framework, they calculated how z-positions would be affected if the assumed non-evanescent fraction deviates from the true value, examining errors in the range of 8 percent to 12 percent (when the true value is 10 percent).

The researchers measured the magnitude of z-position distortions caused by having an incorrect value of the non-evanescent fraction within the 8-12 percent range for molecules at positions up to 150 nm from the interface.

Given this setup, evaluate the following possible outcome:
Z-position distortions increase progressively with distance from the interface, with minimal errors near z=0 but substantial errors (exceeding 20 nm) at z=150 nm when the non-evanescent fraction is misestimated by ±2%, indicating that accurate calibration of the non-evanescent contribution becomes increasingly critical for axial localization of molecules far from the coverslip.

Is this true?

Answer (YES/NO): NO